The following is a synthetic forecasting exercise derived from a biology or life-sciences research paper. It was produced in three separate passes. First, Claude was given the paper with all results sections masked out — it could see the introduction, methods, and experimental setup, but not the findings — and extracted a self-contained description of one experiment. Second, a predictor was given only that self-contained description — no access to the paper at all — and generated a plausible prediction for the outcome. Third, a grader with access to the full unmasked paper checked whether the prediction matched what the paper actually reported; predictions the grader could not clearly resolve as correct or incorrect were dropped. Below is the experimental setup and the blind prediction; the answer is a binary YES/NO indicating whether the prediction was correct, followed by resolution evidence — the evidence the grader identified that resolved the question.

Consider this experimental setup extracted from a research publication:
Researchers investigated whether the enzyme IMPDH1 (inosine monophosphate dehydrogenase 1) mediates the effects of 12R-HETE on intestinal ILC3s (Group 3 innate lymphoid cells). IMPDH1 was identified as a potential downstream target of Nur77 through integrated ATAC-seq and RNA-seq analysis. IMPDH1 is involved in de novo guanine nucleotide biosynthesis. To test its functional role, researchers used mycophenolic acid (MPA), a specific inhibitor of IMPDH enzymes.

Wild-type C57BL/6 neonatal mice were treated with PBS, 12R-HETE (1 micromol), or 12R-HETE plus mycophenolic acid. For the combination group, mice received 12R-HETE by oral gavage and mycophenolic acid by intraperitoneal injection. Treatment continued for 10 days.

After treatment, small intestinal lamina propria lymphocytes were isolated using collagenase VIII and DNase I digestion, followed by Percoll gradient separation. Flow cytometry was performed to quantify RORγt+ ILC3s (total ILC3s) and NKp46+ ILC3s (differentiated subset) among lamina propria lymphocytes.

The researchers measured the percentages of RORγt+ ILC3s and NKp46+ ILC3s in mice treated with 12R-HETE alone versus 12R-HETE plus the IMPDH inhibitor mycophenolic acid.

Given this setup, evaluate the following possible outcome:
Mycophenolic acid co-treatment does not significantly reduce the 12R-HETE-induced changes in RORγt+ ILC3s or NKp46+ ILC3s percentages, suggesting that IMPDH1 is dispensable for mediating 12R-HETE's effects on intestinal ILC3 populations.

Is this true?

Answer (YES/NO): NO